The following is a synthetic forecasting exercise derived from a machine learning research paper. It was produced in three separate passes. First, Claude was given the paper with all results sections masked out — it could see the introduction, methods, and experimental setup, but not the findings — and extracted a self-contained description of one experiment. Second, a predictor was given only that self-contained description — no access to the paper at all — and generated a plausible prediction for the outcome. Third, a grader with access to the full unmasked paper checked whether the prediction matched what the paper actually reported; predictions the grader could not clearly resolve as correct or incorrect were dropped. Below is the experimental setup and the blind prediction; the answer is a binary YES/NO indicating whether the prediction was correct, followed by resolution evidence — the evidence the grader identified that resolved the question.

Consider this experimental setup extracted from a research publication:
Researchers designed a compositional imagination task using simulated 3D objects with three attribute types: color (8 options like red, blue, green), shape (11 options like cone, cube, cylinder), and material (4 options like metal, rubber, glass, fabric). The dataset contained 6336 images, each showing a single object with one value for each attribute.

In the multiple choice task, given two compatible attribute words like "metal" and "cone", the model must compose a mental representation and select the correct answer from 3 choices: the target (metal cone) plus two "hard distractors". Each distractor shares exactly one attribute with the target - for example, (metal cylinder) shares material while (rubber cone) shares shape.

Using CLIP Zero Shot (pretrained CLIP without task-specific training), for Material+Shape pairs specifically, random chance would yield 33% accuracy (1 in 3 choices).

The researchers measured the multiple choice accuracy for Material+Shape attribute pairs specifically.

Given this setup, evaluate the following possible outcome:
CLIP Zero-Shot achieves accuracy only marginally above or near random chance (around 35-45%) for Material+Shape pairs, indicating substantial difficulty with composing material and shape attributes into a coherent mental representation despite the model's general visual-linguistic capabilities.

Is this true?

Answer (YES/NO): NO